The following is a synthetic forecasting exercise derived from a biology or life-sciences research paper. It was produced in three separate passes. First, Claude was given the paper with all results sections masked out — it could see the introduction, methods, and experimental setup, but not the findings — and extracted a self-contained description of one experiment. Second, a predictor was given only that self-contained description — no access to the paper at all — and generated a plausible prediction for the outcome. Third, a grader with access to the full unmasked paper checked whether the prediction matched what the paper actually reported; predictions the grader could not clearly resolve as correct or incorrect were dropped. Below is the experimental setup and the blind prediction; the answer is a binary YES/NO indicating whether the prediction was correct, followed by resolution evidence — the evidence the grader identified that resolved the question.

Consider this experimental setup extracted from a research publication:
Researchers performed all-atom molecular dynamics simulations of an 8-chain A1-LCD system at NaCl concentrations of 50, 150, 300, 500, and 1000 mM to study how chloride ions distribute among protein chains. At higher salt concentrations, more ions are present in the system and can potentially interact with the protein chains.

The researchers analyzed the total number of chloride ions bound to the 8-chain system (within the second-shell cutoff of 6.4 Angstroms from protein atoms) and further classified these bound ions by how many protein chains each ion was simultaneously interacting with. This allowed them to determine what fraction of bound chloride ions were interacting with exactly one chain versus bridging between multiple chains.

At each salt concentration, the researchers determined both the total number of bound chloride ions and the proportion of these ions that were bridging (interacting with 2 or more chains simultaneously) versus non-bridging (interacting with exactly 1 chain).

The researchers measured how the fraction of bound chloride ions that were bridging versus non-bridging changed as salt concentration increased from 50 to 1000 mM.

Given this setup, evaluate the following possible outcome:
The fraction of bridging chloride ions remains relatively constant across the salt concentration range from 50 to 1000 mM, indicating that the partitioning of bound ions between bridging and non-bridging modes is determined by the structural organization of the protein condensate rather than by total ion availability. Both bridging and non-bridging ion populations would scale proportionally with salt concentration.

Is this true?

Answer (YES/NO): YES